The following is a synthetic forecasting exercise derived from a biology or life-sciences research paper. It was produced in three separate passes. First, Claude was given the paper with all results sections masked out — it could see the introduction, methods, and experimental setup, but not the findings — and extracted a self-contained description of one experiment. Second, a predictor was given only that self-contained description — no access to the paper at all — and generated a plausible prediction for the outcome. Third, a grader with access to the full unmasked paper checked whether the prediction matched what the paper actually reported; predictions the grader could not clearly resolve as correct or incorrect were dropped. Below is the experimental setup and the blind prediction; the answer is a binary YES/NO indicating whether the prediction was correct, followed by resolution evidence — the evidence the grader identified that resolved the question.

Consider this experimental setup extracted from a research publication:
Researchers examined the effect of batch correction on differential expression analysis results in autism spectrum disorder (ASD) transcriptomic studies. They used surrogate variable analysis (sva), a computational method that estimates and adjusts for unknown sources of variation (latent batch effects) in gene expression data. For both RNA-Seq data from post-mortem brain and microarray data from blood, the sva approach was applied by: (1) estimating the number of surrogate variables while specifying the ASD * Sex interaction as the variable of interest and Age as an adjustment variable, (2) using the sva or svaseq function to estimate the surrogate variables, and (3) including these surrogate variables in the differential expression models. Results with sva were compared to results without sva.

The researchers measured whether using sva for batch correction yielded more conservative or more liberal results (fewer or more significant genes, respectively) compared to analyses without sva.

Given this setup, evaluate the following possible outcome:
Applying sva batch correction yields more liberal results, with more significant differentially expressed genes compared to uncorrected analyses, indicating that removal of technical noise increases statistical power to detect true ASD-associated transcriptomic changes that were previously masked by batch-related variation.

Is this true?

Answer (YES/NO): NO